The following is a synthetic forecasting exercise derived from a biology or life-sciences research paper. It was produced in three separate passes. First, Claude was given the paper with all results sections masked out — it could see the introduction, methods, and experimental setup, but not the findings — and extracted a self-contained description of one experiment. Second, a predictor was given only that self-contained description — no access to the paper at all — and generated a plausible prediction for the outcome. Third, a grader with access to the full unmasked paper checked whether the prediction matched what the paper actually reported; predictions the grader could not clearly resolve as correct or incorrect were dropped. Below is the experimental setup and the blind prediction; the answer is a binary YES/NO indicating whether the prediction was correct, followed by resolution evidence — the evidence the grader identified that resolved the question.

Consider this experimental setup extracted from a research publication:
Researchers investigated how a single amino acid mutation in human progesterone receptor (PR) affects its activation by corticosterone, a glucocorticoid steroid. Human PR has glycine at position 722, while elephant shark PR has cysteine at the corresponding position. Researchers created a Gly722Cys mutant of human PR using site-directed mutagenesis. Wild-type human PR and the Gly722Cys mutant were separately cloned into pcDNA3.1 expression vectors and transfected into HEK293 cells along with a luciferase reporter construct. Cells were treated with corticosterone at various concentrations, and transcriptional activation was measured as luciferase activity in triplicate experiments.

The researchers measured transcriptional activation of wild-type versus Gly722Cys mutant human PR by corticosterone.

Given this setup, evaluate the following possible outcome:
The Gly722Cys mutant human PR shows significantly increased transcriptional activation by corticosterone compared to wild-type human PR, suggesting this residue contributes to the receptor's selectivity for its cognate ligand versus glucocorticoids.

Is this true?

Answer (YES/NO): NO